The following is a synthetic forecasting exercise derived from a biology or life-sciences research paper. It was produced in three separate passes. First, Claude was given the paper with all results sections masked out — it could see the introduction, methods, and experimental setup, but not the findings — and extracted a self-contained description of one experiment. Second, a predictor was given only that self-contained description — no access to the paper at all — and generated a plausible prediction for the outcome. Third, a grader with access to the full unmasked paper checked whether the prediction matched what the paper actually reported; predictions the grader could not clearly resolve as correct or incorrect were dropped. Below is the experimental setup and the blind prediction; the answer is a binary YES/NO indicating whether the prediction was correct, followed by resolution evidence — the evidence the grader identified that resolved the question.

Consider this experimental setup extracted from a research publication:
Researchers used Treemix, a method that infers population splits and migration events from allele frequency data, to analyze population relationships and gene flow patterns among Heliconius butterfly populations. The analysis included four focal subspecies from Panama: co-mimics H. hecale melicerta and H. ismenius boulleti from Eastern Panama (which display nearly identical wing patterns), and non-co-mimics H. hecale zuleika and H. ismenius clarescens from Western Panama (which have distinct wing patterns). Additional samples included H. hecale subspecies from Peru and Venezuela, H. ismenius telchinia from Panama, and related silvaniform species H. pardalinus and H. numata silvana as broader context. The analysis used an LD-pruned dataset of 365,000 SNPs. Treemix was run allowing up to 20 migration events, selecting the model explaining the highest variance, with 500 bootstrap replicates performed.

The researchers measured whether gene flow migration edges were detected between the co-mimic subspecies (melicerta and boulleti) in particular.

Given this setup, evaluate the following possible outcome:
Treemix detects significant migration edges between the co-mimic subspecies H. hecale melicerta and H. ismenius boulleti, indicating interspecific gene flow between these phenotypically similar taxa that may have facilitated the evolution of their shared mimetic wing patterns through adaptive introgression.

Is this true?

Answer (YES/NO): NO